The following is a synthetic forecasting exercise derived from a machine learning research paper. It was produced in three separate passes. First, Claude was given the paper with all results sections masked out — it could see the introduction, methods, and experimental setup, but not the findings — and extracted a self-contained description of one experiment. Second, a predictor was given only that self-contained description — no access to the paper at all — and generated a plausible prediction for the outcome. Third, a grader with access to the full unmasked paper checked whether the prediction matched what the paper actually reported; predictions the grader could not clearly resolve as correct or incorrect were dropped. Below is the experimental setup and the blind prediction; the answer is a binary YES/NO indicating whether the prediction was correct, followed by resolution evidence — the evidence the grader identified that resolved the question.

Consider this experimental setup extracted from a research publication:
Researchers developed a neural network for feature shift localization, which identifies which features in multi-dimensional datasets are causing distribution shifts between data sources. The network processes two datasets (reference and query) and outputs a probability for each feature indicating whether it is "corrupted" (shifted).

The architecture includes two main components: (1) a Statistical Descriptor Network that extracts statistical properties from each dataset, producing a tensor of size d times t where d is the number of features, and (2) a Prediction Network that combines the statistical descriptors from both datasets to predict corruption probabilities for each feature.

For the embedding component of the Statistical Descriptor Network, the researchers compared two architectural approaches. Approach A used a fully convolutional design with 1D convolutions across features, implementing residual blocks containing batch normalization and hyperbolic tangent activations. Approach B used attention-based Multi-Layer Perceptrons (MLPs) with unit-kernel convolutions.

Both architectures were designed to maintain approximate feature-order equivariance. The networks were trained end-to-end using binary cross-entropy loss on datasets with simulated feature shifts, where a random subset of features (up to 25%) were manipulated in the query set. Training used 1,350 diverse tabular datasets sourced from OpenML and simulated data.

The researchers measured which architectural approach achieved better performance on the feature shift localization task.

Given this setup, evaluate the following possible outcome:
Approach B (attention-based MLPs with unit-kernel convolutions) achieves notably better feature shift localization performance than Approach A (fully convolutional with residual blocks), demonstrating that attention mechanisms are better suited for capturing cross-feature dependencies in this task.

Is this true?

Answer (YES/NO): NO